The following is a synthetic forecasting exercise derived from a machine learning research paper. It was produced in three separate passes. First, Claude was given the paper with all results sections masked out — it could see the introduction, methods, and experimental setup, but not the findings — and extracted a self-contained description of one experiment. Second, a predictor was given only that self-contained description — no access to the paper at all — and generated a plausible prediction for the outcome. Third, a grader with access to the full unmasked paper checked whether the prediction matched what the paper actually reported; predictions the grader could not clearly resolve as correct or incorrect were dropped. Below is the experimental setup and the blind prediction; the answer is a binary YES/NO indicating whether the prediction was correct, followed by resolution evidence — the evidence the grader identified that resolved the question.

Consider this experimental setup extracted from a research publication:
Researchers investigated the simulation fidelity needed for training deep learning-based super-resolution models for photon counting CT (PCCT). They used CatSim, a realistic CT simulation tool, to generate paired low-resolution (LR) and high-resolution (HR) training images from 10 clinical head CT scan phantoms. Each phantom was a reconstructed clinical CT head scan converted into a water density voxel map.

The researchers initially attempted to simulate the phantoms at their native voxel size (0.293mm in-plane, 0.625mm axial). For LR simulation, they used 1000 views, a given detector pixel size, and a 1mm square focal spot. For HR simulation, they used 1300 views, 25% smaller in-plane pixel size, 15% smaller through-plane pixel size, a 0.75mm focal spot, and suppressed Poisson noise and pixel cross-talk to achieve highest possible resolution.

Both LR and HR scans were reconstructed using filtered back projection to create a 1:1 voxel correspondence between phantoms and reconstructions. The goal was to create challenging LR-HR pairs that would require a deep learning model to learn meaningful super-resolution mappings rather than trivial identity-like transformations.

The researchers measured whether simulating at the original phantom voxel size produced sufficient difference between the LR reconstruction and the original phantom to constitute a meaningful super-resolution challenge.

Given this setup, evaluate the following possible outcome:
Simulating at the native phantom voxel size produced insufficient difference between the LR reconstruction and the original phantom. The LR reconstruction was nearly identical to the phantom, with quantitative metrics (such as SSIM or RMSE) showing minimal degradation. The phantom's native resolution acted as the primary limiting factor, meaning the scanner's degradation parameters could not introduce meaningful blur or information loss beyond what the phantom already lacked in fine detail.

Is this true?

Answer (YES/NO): NO